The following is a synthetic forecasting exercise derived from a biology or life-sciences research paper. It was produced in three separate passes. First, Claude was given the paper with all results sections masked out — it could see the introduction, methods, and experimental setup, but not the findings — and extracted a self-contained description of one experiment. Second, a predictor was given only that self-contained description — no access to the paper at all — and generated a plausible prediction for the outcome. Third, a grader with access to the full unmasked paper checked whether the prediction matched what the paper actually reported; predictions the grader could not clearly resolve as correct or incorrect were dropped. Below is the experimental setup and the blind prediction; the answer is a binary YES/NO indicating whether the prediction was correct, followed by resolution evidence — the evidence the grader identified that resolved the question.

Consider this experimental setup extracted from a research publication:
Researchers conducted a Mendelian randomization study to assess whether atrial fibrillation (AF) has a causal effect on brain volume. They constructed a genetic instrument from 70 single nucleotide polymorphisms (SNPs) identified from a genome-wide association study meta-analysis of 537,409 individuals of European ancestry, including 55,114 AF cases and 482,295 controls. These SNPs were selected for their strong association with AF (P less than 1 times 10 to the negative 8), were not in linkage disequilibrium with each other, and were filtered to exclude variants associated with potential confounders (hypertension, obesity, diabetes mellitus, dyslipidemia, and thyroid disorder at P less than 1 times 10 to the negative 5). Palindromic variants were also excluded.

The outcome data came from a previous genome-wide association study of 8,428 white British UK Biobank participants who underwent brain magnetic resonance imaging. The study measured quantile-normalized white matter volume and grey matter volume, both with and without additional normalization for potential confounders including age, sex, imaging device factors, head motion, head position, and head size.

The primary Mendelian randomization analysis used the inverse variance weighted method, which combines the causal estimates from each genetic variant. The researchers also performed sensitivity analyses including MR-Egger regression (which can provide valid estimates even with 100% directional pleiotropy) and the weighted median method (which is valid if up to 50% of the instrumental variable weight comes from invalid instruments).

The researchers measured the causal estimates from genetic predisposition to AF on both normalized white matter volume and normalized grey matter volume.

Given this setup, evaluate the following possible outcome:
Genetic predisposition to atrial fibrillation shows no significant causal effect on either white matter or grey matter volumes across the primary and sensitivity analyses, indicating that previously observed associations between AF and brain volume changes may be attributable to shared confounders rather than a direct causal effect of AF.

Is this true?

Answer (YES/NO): NO